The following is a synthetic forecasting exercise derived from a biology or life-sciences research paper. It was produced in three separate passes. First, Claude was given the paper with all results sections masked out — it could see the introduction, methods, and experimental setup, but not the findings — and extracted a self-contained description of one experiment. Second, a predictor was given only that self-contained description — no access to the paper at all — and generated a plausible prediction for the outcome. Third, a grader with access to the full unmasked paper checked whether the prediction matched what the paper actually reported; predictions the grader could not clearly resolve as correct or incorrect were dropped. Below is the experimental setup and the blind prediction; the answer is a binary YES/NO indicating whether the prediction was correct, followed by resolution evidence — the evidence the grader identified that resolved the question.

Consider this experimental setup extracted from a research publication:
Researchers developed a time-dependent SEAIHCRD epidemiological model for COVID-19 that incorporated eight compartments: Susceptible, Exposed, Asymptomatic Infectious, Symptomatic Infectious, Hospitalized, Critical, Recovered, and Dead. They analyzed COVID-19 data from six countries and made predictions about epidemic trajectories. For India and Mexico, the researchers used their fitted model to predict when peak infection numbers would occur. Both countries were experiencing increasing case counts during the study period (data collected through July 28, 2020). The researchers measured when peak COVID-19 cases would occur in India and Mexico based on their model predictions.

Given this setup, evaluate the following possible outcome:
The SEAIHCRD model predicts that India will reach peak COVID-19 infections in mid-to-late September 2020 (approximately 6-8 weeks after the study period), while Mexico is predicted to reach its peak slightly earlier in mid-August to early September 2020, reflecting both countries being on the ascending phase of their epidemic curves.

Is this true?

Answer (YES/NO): NO